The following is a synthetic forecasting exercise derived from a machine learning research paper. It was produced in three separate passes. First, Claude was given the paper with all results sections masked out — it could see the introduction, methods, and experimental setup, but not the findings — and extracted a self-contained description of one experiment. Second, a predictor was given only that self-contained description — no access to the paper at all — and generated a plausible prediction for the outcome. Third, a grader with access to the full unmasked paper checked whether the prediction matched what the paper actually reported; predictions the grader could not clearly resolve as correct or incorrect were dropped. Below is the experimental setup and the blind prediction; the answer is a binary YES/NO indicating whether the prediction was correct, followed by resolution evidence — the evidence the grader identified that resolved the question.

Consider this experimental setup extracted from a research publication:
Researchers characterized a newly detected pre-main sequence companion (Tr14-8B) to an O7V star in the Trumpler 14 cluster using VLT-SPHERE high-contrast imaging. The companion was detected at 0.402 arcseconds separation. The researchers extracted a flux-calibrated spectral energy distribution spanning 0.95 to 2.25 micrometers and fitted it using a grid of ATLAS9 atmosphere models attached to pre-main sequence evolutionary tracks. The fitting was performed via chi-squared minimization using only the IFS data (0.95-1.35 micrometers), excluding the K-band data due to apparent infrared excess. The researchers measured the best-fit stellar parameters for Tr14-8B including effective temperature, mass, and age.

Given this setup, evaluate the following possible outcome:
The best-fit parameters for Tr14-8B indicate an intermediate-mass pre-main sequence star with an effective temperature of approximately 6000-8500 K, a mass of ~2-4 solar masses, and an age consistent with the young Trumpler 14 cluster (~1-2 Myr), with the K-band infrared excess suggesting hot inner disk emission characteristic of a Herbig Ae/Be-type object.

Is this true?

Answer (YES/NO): NO